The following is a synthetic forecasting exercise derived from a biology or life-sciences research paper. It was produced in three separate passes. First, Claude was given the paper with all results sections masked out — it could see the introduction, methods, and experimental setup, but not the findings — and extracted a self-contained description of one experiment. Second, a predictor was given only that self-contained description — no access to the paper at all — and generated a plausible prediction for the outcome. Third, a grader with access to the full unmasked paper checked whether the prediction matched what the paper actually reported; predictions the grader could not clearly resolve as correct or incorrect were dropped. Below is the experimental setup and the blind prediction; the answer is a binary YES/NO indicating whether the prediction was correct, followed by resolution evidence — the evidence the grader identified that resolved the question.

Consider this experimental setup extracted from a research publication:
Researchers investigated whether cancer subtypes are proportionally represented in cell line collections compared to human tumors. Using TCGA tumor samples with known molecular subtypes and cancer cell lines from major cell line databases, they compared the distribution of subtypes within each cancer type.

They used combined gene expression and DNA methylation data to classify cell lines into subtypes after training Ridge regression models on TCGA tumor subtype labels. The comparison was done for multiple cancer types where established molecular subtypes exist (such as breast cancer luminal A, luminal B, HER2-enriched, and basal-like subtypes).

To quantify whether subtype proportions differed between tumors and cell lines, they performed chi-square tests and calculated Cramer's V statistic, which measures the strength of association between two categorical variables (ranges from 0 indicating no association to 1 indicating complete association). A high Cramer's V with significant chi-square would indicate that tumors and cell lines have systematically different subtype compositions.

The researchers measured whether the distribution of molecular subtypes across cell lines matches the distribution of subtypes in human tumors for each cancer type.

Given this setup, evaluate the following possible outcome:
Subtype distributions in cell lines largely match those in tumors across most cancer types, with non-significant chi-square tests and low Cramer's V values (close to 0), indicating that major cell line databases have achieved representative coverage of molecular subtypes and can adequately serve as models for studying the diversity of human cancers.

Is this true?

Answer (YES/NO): NO